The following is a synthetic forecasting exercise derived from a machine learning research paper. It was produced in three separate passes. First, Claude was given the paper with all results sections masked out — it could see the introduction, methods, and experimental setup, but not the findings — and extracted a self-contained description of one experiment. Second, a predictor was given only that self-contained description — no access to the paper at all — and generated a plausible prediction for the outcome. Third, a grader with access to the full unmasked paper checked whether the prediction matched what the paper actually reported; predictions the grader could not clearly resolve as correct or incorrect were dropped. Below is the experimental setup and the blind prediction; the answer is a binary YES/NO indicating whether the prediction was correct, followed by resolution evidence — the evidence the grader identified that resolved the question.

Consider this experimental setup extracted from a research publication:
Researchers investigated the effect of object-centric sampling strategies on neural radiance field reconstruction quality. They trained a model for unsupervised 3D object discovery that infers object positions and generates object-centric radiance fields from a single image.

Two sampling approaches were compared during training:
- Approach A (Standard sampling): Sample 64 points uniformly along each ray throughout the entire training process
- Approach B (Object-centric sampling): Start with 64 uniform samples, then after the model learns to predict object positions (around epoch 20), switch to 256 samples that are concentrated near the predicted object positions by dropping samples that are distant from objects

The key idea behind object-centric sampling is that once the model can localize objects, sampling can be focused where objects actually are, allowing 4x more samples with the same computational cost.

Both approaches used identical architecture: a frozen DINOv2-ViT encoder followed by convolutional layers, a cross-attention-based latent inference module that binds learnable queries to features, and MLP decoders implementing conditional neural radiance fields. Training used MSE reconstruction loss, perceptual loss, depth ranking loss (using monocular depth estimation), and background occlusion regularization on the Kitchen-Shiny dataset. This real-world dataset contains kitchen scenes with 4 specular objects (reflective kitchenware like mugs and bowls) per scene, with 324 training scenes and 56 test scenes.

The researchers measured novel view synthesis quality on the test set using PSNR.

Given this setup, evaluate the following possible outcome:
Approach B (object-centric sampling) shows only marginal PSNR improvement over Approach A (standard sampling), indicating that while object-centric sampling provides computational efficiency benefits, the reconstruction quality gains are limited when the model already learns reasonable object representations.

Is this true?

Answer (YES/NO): YES